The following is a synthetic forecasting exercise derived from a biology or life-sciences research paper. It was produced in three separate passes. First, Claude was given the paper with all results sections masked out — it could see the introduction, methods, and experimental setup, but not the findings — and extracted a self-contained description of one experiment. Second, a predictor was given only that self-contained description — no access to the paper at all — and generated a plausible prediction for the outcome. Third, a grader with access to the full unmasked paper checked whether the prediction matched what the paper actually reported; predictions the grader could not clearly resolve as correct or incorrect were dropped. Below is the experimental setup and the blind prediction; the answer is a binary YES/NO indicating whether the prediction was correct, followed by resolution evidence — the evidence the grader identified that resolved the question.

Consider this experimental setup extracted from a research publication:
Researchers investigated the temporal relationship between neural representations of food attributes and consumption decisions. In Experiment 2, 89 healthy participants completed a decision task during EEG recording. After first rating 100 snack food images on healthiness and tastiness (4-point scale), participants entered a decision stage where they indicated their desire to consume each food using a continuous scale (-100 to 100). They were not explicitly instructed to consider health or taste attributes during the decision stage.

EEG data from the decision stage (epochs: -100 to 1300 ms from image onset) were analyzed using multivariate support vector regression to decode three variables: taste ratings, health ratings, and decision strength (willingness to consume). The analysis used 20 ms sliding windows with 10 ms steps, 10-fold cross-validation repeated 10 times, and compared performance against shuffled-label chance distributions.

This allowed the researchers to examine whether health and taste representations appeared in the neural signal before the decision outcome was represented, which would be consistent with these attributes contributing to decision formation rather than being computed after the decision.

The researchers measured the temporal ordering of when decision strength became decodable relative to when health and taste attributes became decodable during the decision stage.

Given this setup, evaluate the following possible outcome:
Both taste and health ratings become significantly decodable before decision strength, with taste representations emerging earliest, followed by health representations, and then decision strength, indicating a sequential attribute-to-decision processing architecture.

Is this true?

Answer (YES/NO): NO